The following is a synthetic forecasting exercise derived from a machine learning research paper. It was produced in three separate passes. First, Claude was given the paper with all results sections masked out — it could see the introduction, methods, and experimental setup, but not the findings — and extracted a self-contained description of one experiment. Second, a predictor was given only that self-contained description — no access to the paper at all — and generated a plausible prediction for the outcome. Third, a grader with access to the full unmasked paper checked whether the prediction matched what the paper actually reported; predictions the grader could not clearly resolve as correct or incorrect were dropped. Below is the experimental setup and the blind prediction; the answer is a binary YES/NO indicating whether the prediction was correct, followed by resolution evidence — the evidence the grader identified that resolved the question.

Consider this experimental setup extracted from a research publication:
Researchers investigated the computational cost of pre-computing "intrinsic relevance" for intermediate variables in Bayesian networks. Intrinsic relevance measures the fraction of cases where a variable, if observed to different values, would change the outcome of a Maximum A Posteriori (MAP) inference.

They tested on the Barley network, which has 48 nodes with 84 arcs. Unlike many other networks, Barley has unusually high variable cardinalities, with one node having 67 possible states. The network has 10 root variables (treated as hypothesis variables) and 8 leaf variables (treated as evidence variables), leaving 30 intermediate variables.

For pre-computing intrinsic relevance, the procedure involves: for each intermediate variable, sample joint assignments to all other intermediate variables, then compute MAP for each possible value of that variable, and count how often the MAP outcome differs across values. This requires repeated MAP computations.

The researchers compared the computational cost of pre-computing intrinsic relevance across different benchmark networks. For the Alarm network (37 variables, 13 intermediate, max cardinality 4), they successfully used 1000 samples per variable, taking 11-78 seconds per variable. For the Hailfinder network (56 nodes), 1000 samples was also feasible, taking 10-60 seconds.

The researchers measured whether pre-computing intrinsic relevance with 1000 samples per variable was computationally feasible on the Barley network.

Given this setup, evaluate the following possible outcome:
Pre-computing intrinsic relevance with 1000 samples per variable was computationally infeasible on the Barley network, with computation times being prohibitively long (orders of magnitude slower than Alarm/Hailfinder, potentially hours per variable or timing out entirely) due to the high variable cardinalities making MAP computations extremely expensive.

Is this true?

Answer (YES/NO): YES